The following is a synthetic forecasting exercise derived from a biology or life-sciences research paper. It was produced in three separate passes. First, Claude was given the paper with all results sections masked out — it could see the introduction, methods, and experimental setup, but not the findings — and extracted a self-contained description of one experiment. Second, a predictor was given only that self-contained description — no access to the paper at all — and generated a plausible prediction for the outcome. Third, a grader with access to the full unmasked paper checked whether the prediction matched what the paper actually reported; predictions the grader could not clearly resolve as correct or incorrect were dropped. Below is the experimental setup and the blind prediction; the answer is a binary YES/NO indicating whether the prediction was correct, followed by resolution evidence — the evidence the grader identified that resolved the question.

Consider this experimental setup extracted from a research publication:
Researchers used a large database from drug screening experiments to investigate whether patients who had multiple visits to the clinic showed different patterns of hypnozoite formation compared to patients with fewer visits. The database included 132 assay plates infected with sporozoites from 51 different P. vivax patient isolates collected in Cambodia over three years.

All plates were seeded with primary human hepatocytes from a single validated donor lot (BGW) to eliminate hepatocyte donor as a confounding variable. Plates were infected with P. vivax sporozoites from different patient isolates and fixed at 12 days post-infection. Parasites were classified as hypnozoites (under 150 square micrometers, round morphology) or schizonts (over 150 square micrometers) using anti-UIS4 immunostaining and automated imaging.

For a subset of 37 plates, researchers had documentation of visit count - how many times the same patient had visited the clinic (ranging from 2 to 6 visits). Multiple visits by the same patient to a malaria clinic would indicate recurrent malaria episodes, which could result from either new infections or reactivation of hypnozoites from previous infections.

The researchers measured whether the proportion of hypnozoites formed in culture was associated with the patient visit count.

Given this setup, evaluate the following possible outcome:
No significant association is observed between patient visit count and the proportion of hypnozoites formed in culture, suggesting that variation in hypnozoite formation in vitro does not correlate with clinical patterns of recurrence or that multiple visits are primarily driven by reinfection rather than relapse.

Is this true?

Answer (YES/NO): YES